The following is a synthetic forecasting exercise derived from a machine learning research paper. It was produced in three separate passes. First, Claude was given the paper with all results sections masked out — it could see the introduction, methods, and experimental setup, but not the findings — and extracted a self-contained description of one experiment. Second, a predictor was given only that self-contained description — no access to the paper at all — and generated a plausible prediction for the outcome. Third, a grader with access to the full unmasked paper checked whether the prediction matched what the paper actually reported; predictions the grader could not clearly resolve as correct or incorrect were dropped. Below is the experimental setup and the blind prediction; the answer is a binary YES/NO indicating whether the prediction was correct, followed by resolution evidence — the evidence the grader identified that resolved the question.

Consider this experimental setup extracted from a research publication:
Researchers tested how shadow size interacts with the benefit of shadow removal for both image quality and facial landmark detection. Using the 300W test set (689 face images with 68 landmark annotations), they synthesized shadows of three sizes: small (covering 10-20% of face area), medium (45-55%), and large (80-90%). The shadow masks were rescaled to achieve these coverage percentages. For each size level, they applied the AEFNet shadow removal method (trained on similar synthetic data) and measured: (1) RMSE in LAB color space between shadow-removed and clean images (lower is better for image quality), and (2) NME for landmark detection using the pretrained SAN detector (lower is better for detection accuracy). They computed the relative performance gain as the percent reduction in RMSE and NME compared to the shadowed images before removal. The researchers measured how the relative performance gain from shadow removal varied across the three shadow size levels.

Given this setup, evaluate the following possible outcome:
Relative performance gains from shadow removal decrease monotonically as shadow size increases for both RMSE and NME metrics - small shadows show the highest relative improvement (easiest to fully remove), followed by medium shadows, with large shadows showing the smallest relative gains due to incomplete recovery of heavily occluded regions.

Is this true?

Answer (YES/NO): NO